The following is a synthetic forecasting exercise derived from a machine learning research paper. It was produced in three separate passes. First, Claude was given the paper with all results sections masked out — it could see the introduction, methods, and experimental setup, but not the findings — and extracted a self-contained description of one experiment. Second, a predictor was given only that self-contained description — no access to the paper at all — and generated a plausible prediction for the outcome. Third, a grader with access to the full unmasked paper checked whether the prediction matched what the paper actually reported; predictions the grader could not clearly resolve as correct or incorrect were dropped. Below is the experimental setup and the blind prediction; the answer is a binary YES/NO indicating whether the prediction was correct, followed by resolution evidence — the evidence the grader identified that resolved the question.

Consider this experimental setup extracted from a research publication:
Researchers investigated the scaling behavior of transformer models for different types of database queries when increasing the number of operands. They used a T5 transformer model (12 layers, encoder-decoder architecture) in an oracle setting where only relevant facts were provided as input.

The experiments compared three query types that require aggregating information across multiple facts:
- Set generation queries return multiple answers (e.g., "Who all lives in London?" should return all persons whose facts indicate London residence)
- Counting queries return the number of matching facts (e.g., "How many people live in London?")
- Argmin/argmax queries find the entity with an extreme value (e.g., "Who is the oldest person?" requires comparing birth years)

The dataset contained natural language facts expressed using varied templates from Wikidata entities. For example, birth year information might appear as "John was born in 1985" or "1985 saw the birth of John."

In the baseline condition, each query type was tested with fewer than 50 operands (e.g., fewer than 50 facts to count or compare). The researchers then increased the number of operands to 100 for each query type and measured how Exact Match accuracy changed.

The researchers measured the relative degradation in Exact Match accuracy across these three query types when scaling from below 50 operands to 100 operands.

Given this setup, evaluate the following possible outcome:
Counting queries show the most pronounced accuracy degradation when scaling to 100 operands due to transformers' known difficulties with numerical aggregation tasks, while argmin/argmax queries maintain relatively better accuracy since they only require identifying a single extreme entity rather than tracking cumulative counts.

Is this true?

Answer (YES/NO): YES